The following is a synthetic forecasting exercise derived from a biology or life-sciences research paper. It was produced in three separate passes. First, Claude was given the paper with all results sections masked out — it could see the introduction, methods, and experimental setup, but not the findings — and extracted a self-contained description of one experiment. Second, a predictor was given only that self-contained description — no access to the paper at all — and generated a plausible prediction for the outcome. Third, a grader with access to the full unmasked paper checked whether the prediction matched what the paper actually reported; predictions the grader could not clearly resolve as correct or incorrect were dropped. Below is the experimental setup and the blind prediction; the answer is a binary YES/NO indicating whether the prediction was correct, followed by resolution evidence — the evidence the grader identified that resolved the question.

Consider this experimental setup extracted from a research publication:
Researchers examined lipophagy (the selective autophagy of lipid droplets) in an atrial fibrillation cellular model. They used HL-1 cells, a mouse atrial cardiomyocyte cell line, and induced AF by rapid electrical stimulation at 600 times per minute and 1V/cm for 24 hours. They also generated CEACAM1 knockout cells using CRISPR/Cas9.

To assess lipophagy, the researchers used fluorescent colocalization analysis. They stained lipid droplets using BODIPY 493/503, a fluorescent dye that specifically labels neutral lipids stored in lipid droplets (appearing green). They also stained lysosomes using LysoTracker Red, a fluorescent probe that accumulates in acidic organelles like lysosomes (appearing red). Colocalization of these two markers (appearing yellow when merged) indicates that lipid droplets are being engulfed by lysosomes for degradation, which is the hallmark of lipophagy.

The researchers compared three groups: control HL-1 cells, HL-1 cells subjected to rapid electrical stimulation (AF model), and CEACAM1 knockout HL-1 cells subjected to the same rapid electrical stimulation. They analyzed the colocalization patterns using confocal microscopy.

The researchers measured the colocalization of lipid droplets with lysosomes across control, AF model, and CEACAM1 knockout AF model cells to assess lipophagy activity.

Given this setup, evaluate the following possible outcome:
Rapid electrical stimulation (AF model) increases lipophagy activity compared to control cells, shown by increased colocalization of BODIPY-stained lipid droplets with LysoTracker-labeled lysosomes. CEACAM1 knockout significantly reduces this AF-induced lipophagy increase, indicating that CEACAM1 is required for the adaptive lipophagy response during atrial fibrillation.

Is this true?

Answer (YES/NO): NO